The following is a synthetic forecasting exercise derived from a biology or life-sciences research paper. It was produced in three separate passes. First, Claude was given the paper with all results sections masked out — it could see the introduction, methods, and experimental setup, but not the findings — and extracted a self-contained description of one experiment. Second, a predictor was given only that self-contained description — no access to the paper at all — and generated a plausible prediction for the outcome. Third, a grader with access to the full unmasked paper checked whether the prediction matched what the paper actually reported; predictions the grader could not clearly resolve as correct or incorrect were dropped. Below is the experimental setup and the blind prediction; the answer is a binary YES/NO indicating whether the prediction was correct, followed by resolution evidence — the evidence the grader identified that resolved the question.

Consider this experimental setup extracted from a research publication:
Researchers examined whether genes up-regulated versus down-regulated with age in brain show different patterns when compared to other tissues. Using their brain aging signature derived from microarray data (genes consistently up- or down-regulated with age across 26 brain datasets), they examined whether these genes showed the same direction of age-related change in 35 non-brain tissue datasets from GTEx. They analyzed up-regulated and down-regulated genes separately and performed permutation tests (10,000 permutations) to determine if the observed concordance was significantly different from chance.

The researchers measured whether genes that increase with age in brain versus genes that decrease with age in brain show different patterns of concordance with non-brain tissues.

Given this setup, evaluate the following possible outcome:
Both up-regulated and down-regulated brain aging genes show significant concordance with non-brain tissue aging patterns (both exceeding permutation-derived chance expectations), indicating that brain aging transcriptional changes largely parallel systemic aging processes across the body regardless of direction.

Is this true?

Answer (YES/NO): NO